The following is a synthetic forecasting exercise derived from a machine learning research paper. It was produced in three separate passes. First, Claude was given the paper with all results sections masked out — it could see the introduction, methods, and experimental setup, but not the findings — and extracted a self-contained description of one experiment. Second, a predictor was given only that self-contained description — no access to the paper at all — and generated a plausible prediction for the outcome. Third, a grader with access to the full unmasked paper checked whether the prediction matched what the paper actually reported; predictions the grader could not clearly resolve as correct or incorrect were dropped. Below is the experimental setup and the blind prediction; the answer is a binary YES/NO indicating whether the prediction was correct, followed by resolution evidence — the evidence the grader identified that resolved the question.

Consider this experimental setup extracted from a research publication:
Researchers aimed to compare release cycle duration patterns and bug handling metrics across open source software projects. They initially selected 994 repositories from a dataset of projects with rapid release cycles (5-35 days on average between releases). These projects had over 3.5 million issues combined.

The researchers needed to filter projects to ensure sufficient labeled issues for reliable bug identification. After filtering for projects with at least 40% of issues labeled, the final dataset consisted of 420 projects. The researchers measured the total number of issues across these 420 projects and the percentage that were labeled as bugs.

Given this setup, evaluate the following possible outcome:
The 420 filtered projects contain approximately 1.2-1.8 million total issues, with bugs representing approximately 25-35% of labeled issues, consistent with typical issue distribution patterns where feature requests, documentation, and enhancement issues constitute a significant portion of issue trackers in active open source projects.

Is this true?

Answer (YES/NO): NO